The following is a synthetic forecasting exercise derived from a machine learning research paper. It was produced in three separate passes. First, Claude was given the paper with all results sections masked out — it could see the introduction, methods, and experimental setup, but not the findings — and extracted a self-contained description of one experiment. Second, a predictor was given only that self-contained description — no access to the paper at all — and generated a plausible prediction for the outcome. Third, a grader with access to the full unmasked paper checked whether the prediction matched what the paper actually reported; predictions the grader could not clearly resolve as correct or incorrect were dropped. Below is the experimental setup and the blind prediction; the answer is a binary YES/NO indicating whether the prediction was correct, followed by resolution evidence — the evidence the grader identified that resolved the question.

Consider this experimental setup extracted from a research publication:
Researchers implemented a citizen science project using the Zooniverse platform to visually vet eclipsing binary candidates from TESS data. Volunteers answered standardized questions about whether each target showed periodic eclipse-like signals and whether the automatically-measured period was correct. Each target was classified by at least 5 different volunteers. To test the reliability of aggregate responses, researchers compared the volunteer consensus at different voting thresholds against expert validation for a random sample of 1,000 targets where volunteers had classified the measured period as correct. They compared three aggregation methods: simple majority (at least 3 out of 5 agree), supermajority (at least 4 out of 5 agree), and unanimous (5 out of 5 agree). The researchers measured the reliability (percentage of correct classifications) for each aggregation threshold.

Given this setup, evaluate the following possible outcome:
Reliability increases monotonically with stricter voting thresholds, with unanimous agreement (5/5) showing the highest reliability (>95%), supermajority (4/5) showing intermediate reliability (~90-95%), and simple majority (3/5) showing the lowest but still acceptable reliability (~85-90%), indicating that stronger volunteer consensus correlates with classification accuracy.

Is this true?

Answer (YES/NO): NO